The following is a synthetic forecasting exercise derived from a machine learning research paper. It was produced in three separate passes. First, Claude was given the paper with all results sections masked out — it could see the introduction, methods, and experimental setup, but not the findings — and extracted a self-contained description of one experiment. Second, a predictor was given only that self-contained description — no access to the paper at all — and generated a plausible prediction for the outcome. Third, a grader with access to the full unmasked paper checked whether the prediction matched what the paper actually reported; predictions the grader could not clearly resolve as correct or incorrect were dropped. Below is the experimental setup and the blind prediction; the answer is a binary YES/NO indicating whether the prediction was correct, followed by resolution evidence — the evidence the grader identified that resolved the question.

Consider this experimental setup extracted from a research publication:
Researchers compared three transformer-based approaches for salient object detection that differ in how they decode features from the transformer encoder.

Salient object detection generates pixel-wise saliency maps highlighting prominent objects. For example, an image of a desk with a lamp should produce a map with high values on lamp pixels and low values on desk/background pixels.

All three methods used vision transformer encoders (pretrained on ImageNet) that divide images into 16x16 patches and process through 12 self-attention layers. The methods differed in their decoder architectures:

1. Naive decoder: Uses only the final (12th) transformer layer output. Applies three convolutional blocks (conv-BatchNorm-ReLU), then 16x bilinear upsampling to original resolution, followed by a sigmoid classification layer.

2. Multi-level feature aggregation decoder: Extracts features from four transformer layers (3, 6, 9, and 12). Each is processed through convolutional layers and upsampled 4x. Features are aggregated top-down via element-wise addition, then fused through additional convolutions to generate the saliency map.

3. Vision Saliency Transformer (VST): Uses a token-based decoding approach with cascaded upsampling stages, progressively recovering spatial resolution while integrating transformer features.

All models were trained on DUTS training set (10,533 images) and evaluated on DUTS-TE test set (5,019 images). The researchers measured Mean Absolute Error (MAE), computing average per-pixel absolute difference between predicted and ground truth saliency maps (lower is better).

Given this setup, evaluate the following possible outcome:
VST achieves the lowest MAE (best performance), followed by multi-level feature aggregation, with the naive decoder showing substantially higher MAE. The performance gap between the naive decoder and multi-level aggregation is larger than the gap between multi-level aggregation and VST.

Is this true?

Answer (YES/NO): YES